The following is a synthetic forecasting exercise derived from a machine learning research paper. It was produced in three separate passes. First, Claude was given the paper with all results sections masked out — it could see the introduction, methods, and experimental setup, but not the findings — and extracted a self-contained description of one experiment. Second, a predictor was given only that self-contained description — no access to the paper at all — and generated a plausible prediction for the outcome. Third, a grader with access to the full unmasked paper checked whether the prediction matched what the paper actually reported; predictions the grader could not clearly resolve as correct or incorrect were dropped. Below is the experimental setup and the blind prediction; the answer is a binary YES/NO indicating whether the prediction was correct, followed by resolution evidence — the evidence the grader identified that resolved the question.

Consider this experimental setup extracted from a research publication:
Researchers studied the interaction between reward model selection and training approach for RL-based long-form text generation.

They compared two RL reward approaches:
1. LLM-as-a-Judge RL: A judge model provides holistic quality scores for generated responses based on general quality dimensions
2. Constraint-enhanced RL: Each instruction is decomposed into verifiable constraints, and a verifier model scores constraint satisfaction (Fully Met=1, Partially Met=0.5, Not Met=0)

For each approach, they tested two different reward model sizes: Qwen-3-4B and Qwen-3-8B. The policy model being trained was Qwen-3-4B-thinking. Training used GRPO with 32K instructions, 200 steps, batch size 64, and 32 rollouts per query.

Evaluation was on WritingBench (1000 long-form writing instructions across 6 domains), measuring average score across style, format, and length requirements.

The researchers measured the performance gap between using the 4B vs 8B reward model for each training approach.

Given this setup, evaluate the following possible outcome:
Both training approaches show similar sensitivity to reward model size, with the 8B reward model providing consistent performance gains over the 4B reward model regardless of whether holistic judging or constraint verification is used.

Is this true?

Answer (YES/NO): NO